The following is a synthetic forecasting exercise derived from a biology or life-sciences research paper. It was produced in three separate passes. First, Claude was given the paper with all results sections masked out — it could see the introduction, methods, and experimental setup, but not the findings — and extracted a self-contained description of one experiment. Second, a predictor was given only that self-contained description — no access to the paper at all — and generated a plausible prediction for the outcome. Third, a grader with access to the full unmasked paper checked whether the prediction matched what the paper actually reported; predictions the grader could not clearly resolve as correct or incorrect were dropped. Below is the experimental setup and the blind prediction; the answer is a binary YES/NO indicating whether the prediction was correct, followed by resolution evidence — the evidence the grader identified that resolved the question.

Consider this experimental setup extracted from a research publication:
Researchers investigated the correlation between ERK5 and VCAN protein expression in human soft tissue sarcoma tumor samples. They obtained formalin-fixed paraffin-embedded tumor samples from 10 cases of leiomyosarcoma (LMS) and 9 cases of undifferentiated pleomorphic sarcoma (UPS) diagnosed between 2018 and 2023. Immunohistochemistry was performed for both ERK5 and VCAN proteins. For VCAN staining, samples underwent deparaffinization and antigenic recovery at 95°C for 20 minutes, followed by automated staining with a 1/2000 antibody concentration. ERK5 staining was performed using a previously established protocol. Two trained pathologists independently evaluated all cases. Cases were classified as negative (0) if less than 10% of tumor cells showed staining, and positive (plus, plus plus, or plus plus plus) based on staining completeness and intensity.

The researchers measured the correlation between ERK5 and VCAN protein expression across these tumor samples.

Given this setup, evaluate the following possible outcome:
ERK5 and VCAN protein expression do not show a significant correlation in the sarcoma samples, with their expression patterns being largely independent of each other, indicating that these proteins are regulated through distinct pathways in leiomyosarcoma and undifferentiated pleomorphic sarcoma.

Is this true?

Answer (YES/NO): NO